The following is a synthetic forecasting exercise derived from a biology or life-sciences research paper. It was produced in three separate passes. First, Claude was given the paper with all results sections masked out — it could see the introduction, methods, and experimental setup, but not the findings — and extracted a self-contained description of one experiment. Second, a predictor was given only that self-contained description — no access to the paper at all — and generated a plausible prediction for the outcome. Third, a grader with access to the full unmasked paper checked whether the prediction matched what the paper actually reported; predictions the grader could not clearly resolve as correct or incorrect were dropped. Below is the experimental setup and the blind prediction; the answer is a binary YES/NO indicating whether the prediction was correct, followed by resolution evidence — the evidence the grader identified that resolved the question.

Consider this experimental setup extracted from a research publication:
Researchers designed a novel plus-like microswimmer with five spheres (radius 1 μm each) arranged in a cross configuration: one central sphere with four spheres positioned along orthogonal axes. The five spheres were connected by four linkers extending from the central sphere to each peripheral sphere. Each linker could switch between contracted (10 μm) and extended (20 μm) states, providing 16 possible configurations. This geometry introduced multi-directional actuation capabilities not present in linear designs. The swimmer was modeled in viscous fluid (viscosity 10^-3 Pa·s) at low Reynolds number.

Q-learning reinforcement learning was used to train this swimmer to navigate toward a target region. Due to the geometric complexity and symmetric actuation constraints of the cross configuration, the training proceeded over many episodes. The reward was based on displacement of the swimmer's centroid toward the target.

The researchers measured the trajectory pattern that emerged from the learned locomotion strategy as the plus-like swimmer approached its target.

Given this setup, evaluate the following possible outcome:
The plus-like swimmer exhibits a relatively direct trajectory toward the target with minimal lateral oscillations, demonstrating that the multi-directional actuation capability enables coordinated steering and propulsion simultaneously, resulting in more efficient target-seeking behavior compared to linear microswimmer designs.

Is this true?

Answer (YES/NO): NO